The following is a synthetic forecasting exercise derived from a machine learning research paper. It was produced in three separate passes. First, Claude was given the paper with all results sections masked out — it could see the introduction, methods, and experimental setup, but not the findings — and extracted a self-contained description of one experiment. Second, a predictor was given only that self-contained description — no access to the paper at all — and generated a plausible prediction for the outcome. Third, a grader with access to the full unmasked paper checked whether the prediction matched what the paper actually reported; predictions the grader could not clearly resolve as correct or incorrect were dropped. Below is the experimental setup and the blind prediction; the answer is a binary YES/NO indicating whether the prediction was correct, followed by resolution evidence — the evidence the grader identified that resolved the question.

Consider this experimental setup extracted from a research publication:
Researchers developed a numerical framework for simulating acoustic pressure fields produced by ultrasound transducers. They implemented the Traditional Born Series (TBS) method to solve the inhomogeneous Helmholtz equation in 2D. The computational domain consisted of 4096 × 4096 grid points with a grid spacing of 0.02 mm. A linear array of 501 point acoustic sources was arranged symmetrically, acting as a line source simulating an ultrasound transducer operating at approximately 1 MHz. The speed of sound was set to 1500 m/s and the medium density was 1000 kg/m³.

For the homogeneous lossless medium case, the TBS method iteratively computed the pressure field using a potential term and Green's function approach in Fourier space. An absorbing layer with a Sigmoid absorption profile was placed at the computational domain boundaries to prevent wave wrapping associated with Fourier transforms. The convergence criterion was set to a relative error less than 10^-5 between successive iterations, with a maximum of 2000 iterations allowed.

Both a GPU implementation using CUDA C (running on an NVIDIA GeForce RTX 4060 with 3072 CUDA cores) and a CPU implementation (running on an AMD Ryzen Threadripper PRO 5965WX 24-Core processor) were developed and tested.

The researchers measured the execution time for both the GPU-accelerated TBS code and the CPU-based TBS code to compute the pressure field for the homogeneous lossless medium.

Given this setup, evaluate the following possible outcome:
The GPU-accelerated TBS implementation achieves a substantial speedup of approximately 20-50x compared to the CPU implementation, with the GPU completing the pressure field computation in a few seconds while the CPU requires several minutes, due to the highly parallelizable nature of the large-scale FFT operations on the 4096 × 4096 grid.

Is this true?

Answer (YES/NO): NO